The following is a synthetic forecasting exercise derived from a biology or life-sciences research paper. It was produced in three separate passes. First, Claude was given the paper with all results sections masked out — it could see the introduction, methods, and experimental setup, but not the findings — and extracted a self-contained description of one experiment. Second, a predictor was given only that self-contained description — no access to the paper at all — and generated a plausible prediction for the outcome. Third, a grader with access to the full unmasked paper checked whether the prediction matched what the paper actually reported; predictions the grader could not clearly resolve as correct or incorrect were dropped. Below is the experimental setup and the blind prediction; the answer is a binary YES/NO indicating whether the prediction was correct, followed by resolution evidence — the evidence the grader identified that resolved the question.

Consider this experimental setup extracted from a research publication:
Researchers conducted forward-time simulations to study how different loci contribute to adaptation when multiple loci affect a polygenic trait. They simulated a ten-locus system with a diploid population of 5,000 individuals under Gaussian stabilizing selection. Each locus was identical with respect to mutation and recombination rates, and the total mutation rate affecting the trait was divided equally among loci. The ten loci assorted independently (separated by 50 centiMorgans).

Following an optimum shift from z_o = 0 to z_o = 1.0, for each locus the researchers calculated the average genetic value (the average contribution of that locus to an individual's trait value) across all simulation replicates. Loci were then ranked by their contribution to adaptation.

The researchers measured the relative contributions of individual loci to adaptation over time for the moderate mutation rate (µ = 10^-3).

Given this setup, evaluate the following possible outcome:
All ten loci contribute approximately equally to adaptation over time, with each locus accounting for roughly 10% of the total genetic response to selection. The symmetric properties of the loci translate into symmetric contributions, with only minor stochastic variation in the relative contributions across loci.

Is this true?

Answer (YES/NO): NO